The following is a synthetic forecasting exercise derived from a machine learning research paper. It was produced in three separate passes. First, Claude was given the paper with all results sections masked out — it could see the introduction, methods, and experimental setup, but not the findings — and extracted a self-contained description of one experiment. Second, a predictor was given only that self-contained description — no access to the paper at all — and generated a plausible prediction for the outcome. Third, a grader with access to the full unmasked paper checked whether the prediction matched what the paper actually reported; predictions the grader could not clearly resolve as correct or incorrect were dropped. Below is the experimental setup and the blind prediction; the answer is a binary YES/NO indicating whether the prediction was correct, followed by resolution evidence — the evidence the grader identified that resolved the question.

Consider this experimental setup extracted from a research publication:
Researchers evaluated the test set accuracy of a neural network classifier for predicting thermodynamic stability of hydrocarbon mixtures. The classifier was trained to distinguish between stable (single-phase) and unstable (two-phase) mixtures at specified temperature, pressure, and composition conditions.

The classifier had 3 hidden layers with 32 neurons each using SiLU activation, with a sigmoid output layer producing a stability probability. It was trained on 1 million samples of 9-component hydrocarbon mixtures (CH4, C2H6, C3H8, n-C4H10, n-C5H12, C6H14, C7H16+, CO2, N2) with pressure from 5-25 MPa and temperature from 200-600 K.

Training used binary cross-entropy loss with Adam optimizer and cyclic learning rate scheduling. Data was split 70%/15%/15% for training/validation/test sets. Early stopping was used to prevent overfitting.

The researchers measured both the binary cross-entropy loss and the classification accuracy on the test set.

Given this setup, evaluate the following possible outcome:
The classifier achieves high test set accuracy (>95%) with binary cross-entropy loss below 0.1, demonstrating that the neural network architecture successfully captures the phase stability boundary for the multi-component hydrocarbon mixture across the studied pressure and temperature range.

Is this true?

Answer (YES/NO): YES